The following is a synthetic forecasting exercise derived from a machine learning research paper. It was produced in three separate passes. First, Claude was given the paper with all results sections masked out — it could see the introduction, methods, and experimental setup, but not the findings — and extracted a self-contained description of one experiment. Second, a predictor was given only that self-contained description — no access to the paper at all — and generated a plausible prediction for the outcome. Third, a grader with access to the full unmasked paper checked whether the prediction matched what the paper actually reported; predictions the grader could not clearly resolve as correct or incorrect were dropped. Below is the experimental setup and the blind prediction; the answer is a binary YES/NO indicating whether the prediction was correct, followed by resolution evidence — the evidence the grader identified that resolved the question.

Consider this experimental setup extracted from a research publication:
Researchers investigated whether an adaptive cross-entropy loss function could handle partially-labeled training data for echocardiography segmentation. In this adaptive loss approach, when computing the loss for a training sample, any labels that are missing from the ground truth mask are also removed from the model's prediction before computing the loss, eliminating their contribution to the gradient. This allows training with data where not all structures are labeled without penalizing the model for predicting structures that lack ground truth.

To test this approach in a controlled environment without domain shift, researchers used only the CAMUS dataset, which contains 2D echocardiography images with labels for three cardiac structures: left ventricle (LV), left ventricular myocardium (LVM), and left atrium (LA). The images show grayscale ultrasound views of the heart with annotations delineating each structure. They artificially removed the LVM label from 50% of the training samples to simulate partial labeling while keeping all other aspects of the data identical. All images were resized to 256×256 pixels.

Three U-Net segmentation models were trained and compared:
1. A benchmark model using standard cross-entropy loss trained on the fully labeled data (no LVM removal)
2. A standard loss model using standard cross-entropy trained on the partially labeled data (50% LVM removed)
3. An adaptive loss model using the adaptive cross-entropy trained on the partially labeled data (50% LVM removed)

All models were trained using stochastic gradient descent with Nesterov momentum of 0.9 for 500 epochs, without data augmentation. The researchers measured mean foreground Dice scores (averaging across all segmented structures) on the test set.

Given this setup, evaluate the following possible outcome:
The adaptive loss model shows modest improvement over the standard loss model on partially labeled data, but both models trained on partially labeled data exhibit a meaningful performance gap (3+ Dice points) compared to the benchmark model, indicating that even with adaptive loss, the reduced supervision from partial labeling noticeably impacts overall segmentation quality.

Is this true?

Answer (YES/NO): NO